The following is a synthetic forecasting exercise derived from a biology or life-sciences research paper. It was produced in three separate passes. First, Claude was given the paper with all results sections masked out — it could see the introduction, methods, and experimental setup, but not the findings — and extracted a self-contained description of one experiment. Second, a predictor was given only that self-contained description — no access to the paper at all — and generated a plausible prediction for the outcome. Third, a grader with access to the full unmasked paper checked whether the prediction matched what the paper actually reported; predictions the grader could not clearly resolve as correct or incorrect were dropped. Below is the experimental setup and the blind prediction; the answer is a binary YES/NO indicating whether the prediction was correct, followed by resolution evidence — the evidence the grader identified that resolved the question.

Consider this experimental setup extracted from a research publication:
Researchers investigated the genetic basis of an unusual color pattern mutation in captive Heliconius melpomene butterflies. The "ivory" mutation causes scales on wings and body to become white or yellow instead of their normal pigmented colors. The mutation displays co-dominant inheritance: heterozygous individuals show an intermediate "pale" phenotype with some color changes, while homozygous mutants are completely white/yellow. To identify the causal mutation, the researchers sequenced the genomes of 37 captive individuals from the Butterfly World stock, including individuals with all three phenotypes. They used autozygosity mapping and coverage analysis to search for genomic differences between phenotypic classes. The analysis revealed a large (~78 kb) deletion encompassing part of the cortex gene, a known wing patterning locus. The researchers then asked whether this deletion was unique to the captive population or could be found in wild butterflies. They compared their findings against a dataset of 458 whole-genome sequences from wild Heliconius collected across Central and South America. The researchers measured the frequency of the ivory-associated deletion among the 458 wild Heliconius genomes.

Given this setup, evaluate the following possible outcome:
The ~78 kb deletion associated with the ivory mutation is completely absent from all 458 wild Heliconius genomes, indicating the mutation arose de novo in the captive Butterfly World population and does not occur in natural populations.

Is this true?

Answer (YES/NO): YES